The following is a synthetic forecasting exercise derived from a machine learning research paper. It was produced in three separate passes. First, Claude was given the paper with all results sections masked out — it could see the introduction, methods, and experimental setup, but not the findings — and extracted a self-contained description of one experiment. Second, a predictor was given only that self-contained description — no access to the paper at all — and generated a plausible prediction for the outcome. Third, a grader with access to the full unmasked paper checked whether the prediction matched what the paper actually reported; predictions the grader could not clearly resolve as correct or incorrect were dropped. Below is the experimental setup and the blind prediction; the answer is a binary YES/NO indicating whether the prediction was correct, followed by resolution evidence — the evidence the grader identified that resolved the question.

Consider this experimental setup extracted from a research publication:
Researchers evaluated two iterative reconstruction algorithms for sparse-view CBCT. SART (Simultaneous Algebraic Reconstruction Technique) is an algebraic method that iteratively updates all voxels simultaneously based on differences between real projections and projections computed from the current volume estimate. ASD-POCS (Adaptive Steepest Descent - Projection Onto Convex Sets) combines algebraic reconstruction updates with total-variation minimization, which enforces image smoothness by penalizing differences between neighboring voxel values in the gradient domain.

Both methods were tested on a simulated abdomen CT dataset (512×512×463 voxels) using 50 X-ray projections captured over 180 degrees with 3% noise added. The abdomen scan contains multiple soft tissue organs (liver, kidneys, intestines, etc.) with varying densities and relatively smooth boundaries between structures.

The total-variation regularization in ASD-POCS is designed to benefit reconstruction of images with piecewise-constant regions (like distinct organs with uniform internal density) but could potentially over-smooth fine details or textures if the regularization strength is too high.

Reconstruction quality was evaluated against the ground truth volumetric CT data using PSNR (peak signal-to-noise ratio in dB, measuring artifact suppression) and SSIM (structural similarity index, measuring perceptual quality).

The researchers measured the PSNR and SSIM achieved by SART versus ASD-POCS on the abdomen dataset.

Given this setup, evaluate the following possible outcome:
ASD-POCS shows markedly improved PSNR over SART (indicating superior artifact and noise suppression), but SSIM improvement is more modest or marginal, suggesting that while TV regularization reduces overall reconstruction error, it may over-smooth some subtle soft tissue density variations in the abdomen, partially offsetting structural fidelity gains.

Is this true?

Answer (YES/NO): NO